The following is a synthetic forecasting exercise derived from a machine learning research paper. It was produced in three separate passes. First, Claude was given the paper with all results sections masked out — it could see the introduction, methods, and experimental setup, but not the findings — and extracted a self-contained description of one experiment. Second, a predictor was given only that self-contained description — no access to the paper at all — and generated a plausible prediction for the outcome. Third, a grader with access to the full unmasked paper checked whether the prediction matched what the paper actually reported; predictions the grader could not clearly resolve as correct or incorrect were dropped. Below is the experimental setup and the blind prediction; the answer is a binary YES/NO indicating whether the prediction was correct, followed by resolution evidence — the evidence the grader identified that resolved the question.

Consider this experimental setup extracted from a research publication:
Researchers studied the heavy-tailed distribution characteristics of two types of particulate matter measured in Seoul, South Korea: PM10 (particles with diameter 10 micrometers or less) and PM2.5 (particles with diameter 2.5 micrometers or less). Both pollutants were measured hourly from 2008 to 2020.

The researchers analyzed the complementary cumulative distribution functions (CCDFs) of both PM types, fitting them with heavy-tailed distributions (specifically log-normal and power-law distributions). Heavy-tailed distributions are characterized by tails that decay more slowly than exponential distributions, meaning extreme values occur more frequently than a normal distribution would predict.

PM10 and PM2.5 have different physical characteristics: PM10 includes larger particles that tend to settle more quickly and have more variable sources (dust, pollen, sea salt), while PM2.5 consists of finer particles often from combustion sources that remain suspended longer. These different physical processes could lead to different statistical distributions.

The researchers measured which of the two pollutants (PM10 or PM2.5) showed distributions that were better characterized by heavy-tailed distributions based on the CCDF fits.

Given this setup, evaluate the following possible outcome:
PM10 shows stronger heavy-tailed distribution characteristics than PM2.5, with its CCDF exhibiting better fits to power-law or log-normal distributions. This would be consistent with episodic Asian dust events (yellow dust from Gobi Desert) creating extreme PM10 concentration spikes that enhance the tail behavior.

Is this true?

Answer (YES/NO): YES